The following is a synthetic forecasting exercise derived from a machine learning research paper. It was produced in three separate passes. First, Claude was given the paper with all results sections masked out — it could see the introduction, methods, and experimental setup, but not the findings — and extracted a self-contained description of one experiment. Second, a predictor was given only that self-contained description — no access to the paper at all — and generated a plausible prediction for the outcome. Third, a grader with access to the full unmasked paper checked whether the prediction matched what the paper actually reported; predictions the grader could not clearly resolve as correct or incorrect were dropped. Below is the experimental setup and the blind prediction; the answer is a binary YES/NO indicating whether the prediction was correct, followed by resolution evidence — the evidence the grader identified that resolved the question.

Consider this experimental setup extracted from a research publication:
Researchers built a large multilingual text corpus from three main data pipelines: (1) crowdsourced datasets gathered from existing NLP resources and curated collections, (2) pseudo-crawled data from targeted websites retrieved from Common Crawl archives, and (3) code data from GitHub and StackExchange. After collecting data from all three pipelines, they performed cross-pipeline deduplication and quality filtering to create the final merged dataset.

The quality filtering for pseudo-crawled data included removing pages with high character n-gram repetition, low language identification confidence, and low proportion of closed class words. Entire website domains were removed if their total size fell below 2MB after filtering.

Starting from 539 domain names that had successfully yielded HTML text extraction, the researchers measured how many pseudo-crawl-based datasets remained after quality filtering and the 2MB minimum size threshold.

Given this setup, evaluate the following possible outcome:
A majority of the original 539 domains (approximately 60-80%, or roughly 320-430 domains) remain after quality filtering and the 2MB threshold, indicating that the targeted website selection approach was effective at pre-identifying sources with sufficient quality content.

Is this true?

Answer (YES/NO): NO